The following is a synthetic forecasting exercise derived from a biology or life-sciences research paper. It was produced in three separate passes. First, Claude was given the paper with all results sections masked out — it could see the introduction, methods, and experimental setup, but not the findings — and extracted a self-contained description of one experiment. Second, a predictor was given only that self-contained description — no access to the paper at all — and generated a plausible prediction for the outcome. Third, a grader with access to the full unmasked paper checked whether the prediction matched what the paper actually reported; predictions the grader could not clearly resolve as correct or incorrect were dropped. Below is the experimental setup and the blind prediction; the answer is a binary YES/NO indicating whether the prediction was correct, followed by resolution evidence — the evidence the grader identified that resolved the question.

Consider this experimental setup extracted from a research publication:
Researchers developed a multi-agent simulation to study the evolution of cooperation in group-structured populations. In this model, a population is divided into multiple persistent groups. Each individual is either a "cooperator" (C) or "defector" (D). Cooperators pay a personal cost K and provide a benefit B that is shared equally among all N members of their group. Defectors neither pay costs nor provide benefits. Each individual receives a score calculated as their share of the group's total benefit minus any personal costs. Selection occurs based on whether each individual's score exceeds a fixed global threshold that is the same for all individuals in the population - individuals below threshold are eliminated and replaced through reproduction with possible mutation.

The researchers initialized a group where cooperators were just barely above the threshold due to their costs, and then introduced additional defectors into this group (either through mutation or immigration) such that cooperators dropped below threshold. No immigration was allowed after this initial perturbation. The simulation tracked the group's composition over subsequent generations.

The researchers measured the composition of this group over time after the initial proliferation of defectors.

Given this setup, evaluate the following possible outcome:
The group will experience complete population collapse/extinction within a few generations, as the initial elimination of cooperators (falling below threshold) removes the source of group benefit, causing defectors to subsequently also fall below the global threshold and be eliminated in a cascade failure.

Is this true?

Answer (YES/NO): YES